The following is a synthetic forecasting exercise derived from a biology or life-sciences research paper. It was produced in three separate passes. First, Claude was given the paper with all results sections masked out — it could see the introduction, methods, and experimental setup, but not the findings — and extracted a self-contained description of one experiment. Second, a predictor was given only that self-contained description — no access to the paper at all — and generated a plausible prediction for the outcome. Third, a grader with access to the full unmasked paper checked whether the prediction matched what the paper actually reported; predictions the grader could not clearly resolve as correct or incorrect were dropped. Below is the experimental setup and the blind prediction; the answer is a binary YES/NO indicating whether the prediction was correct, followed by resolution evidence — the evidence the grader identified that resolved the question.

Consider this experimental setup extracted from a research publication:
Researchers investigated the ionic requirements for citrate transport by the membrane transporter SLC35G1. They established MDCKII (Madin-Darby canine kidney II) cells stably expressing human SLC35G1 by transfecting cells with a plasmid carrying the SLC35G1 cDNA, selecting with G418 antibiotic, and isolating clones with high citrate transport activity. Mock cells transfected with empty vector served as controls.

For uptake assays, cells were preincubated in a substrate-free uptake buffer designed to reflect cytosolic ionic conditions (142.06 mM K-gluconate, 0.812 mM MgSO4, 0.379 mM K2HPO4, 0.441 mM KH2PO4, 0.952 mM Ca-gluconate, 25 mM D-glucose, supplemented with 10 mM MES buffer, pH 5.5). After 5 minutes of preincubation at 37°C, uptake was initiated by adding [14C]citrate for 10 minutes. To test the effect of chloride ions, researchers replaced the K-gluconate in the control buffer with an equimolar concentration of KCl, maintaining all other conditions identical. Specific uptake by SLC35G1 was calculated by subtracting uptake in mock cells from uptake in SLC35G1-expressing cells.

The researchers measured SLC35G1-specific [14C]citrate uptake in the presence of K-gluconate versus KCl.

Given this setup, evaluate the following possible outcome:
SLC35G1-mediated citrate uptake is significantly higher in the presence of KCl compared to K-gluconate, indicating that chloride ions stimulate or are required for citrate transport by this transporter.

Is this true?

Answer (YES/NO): NO